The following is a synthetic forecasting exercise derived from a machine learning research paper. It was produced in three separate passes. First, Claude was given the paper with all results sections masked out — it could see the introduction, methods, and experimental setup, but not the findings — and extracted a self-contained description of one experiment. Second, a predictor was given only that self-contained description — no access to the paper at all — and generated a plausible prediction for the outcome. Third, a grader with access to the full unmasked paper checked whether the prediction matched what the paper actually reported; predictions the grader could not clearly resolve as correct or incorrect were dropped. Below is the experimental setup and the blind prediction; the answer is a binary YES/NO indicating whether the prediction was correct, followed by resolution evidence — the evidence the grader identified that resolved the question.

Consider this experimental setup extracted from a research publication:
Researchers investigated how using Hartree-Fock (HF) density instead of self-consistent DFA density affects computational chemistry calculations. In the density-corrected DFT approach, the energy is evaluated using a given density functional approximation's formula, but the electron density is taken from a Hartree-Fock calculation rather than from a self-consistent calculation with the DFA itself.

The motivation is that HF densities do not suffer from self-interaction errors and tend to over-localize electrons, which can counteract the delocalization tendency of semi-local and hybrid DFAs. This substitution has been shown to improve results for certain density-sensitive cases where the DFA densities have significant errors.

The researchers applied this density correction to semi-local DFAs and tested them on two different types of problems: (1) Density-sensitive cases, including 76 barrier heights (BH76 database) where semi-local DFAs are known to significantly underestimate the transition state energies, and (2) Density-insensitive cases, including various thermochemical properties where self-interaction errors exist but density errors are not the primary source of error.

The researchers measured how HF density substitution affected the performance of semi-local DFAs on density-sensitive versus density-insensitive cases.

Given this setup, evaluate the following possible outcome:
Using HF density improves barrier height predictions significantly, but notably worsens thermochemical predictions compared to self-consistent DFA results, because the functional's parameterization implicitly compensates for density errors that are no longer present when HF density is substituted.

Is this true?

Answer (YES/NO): NO